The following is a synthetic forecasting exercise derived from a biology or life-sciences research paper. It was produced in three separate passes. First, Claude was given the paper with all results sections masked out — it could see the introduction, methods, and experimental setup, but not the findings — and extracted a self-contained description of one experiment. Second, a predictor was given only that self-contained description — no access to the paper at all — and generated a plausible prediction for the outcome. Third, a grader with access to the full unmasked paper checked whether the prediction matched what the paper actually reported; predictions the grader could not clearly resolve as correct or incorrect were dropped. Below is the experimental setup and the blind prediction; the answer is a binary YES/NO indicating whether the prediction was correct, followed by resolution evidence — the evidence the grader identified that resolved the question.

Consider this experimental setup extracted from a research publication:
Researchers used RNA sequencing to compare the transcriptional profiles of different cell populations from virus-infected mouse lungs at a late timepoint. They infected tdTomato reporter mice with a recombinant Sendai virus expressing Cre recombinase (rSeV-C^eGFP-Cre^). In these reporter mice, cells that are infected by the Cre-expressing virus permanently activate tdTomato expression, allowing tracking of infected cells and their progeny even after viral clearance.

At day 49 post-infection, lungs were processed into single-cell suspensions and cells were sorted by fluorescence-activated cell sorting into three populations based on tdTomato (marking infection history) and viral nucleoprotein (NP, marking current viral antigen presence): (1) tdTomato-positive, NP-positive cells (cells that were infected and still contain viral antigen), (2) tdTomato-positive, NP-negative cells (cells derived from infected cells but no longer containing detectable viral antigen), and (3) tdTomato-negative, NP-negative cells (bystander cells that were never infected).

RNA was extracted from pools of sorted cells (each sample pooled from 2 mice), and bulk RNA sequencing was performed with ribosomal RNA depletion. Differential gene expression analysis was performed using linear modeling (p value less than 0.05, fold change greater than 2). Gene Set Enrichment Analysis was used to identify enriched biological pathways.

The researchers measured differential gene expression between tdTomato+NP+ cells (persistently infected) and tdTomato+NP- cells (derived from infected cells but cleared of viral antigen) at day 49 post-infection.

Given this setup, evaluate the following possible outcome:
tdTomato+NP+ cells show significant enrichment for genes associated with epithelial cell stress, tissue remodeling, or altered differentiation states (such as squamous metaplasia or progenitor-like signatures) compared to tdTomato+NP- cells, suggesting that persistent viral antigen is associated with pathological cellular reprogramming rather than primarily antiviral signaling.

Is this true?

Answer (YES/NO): NO